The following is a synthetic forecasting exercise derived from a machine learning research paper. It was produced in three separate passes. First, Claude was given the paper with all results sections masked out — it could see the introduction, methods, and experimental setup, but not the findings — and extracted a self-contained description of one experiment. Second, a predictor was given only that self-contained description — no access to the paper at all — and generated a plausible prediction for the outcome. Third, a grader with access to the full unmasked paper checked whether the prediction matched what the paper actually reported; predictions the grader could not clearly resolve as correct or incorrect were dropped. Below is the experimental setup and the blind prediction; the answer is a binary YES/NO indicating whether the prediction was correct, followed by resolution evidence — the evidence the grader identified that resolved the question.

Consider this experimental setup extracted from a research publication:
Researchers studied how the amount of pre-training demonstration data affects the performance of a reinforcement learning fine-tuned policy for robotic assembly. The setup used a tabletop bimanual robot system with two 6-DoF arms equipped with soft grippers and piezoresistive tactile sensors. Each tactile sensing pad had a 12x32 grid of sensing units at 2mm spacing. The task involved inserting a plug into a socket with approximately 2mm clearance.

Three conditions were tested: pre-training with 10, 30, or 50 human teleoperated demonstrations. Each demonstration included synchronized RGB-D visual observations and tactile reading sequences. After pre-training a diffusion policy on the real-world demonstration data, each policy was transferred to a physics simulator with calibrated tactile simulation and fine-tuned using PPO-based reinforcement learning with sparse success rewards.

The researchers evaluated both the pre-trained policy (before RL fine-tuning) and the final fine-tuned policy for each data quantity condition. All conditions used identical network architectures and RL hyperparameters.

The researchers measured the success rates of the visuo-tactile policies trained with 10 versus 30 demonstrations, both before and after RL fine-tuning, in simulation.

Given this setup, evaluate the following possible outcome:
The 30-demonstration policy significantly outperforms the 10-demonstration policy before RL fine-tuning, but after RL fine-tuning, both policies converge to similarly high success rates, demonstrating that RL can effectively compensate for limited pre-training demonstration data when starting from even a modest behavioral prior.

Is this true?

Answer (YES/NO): NO